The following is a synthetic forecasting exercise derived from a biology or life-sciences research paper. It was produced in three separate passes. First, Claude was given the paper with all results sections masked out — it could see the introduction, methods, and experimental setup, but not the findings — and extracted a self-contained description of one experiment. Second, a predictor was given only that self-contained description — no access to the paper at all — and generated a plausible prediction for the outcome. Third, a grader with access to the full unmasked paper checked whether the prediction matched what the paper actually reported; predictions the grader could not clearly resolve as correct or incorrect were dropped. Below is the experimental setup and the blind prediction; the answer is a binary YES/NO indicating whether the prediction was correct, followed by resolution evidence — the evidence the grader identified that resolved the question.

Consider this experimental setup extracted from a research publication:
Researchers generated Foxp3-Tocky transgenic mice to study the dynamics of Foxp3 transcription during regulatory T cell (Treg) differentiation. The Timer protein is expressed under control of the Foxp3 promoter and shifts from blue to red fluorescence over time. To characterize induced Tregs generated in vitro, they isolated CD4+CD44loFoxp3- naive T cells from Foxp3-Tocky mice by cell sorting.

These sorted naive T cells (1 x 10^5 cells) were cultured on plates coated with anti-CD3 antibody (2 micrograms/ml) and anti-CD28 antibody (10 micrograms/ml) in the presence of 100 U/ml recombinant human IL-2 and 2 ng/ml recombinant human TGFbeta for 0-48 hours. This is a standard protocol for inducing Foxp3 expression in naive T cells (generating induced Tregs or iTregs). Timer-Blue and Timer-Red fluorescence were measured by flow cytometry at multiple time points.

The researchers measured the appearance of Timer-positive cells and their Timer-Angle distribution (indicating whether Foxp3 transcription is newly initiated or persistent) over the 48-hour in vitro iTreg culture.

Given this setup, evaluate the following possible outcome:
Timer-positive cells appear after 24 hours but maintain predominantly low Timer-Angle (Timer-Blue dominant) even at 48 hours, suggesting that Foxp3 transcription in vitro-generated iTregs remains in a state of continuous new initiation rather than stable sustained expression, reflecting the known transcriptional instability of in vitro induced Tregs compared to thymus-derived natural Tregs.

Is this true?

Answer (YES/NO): NO